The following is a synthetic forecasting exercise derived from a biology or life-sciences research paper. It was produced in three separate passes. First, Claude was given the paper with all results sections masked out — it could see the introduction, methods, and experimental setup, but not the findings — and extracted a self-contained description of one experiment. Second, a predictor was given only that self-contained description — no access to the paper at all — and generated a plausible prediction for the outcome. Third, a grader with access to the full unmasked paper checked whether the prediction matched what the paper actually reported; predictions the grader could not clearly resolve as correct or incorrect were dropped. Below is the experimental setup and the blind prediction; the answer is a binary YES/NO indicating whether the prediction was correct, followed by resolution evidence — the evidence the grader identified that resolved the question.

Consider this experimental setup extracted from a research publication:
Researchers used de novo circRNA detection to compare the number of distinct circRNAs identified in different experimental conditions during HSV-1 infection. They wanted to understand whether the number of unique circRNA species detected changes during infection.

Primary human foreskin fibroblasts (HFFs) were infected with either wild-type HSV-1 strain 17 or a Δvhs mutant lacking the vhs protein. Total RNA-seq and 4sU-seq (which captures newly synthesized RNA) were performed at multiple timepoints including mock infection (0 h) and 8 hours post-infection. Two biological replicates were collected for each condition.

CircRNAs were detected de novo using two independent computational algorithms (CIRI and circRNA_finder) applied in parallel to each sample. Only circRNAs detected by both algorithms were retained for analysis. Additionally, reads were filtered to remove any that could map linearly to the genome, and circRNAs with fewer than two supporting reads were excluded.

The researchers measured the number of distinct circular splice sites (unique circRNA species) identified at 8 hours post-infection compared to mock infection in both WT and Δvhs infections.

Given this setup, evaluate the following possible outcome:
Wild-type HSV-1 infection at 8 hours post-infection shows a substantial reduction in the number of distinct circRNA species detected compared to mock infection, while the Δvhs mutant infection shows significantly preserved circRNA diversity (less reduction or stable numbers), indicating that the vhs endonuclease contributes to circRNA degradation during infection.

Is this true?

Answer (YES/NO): NO